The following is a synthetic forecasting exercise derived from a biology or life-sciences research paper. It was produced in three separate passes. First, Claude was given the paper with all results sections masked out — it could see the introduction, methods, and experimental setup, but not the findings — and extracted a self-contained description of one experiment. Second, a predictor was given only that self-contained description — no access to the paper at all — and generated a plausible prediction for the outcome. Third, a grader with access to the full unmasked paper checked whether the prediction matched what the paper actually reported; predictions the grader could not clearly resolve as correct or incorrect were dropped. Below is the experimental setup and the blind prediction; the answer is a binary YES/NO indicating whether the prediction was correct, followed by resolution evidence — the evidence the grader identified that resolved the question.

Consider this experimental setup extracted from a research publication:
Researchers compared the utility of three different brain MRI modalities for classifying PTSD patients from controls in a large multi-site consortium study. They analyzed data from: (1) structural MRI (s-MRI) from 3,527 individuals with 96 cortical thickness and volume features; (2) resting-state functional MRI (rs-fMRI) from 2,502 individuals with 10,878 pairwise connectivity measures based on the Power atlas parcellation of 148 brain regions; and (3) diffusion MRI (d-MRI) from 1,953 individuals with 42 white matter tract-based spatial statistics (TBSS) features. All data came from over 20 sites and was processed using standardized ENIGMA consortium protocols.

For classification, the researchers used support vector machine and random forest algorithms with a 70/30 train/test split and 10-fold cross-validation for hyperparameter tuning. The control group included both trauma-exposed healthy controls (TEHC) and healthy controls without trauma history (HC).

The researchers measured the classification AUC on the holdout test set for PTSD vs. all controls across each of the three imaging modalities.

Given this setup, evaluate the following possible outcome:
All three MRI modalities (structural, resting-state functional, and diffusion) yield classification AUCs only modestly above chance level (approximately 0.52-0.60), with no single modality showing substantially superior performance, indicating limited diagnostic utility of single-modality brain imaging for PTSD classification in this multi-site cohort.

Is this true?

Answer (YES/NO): YES